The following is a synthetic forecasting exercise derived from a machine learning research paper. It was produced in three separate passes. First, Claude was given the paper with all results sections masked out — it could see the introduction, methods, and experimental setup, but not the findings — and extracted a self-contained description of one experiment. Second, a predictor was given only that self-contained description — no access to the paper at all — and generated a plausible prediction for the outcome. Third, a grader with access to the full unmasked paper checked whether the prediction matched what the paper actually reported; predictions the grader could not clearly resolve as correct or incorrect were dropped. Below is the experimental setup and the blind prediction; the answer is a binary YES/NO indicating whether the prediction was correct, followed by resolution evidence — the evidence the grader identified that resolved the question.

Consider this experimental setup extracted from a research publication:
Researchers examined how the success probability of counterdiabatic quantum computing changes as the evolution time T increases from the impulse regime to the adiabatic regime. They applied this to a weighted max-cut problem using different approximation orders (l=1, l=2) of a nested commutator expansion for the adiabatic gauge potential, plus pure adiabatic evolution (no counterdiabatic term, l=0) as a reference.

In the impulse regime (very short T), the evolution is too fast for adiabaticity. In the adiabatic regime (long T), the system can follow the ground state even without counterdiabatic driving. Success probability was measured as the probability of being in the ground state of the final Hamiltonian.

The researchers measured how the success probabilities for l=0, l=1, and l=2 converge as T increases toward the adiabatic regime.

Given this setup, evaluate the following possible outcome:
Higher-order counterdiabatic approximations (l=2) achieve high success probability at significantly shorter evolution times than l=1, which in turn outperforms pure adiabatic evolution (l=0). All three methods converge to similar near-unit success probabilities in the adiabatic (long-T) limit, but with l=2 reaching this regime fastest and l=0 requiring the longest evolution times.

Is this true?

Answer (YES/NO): NO